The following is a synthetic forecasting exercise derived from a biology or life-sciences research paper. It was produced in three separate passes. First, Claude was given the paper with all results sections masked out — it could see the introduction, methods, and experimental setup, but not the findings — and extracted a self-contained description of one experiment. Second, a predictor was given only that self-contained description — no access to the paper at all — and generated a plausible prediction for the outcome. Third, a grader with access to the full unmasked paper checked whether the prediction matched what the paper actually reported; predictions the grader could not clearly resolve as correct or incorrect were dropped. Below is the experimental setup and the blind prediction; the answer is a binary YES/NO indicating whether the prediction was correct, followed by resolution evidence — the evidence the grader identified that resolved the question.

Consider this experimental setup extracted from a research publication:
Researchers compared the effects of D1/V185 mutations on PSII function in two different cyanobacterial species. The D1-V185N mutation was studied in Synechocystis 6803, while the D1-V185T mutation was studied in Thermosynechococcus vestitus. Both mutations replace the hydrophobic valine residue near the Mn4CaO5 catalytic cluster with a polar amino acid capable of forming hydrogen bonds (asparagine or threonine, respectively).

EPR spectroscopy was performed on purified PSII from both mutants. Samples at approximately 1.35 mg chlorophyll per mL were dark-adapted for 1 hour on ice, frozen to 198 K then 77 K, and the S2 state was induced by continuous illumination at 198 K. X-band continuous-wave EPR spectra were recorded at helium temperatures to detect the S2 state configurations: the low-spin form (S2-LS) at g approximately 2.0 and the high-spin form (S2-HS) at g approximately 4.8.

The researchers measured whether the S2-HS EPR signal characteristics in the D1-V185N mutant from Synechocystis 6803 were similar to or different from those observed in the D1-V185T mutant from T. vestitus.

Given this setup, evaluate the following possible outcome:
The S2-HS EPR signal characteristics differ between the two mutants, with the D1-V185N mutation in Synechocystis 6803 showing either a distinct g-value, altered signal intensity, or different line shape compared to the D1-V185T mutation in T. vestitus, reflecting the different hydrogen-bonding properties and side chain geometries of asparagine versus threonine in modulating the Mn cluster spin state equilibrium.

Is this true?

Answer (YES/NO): NO